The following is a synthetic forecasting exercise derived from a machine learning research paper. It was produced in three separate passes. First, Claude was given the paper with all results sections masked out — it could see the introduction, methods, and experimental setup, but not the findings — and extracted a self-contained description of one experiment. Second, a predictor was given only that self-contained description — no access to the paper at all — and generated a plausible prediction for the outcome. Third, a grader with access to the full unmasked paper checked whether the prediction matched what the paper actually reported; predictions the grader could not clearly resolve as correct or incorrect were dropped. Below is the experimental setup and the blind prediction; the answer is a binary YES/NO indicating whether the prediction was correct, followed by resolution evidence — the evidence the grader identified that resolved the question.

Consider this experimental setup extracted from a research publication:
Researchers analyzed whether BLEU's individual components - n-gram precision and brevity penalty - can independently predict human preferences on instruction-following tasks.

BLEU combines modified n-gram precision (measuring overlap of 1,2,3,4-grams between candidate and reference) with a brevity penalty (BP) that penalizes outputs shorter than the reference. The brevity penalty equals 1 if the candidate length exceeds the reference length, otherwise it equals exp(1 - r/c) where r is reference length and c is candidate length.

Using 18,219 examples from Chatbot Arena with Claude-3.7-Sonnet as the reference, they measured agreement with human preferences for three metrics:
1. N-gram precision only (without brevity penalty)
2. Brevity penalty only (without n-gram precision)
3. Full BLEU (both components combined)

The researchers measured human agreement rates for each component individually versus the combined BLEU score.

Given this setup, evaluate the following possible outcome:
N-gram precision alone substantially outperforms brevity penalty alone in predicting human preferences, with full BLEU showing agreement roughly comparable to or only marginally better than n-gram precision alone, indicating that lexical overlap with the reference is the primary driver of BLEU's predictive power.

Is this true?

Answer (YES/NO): NO